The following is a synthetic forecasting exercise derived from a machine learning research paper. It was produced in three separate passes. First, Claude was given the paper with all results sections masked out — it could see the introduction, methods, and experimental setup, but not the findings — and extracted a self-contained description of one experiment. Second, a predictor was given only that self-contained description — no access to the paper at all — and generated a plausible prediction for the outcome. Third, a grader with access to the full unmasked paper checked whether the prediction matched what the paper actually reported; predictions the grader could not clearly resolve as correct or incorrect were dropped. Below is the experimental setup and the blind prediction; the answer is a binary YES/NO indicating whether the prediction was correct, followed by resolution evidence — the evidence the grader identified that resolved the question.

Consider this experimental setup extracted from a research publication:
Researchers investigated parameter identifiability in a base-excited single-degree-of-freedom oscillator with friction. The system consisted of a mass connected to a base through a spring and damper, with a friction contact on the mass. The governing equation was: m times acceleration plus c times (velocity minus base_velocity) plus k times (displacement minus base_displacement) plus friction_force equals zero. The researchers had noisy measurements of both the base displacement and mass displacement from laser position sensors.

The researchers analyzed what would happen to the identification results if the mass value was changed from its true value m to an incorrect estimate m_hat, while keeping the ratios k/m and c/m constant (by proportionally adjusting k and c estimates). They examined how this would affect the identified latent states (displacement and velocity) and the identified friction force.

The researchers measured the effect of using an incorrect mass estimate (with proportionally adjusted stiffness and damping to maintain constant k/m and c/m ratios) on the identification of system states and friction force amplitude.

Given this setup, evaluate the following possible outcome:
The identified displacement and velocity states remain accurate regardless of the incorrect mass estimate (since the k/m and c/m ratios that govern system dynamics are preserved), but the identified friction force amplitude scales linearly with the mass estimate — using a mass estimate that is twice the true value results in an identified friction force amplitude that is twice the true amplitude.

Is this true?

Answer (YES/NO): YES